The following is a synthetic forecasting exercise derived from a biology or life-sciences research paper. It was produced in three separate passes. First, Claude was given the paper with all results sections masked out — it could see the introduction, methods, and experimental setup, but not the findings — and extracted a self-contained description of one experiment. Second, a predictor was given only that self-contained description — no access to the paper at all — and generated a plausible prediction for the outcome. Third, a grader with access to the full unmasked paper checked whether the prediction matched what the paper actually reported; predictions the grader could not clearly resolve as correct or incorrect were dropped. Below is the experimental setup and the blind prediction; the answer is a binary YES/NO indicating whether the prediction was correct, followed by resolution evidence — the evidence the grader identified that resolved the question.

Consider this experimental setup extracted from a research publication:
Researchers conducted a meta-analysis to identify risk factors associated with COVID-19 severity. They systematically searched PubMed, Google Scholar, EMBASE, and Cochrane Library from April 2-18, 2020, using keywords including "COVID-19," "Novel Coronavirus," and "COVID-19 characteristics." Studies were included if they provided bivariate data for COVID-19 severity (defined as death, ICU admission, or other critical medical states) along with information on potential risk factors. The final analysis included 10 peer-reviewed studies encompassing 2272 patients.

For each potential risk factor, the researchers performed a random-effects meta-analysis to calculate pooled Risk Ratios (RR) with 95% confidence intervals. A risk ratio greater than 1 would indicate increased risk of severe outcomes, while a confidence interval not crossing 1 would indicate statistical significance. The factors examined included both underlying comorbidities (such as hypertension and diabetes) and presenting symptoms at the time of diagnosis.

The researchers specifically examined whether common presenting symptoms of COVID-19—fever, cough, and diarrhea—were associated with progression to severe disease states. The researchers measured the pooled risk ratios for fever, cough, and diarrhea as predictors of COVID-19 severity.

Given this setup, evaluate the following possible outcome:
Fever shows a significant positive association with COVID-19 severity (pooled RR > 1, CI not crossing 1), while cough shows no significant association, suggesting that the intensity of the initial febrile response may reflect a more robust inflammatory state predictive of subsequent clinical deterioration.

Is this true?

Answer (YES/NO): NO